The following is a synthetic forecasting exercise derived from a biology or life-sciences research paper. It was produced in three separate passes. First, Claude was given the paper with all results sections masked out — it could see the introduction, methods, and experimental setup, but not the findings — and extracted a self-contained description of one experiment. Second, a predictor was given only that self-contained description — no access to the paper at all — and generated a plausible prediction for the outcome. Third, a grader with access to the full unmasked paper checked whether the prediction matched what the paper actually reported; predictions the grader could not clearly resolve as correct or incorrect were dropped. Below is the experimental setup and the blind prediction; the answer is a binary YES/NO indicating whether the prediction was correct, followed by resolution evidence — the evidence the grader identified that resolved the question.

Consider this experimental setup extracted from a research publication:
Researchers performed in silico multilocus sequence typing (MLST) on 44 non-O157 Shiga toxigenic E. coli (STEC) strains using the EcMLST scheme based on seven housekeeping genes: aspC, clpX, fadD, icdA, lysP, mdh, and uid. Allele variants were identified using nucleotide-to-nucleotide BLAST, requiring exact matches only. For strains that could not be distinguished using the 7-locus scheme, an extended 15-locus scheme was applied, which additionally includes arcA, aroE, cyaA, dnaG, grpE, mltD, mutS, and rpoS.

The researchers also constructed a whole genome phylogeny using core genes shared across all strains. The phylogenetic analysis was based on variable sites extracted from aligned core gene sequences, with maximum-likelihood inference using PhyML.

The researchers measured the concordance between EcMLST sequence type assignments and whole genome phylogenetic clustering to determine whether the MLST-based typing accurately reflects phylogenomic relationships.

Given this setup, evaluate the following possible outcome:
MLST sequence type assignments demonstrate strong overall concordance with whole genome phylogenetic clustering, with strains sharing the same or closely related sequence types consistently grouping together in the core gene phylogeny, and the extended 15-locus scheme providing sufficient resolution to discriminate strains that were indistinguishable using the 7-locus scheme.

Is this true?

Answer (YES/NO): YES